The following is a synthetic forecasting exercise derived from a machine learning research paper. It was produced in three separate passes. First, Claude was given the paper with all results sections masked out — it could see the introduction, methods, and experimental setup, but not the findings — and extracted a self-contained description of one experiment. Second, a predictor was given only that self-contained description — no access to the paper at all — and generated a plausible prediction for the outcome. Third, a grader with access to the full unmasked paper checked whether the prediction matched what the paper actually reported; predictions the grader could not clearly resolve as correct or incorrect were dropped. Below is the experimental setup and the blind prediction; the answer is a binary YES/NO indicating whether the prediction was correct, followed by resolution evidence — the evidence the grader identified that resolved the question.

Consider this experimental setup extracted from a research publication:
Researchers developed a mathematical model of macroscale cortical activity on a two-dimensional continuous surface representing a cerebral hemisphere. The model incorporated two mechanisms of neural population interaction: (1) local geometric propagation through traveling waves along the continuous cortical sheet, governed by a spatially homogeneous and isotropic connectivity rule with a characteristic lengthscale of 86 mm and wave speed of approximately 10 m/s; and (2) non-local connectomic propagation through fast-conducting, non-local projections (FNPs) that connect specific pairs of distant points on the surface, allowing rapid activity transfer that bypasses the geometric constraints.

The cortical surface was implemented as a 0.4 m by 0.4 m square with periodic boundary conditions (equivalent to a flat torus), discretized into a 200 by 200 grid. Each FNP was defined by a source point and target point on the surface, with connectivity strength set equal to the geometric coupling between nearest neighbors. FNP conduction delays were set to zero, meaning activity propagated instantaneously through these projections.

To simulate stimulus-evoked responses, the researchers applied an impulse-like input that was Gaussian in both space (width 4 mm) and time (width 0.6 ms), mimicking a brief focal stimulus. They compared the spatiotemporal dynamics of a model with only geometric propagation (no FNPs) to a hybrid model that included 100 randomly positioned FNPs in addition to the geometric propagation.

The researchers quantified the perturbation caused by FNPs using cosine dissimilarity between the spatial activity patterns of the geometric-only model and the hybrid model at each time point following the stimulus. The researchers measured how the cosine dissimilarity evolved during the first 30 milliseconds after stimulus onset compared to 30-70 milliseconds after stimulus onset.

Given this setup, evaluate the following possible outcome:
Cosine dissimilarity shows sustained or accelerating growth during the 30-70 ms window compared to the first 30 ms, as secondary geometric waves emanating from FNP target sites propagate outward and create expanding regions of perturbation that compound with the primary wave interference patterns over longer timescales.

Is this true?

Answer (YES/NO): NO